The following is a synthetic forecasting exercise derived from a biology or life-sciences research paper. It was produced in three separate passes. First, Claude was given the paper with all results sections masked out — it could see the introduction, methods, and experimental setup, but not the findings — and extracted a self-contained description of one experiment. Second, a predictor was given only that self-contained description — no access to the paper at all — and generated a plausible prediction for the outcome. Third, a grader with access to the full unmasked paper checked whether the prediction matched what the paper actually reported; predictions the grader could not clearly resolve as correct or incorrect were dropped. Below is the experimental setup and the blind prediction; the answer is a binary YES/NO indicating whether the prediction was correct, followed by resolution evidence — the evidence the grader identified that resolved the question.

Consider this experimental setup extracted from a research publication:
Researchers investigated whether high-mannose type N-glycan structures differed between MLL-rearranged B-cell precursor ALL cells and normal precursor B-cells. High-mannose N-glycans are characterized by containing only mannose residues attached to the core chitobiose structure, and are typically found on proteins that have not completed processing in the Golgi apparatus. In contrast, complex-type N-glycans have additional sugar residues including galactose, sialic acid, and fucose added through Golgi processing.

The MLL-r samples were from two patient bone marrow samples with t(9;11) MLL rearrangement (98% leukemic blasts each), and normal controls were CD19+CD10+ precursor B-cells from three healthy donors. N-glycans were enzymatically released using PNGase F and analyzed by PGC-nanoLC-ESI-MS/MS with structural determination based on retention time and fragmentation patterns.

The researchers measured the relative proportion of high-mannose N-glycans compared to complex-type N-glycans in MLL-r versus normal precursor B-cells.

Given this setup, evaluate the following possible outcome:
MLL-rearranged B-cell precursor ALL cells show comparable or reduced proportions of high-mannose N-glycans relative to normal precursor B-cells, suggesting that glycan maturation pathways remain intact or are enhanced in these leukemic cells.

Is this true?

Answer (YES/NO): YES